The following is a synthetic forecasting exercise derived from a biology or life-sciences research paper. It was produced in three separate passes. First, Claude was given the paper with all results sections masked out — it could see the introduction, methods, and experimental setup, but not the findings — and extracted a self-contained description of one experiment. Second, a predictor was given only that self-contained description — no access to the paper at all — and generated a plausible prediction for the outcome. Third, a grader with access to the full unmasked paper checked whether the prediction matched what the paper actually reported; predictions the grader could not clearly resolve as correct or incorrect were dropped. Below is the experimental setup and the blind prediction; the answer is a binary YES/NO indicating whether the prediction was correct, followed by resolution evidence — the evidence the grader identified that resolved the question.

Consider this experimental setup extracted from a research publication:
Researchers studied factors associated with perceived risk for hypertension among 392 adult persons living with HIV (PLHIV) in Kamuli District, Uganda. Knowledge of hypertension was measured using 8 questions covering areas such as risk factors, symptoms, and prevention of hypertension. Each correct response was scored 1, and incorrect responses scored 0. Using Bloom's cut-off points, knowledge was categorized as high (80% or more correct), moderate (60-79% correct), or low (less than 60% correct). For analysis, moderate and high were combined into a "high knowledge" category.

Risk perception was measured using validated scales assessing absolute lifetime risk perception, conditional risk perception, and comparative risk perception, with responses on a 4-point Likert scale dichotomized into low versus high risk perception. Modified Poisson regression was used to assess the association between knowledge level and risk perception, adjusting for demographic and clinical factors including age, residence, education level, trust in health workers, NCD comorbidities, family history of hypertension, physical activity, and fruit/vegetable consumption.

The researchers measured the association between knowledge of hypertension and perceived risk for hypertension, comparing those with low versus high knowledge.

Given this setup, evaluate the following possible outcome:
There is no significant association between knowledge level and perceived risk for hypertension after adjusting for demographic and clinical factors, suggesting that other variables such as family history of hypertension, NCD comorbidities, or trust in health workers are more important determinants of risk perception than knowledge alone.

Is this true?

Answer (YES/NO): NO